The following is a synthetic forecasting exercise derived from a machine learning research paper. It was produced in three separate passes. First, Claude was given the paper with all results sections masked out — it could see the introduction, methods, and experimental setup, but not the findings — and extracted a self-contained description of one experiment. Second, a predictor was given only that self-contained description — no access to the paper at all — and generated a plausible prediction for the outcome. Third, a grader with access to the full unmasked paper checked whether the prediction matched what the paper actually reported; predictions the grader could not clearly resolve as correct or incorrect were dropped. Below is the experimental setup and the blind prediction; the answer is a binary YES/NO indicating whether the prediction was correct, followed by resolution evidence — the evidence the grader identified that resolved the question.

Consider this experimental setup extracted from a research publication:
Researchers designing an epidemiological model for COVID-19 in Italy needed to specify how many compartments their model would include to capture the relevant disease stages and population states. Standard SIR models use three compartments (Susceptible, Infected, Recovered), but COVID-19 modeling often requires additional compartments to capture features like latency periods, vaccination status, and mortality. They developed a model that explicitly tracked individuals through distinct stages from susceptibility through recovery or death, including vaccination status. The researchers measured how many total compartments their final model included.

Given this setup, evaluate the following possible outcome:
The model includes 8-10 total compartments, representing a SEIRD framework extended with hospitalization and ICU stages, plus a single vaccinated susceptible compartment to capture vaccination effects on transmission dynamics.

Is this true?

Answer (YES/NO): NO